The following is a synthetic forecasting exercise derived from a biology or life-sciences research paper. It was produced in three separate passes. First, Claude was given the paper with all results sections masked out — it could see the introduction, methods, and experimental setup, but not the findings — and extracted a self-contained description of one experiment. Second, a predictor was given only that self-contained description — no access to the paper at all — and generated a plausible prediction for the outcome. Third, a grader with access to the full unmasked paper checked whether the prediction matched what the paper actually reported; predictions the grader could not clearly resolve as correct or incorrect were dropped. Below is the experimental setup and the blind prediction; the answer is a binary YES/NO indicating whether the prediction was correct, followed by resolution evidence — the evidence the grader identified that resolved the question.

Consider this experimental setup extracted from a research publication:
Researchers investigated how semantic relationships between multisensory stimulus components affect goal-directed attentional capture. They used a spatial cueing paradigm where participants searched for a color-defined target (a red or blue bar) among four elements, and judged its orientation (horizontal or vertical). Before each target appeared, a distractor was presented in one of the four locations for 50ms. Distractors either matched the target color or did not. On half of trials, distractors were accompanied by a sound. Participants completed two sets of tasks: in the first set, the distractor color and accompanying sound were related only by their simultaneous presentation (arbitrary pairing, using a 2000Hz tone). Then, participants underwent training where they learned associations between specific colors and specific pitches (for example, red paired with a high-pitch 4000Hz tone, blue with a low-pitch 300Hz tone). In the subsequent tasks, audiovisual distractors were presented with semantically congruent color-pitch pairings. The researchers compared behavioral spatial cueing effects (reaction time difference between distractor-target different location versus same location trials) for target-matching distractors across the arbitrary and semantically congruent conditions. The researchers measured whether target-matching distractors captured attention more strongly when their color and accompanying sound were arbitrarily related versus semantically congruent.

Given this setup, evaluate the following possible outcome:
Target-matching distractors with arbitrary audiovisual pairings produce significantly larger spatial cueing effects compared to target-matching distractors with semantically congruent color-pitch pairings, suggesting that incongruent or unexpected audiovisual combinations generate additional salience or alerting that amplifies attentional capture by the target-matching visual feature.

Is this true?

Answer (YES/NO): YES